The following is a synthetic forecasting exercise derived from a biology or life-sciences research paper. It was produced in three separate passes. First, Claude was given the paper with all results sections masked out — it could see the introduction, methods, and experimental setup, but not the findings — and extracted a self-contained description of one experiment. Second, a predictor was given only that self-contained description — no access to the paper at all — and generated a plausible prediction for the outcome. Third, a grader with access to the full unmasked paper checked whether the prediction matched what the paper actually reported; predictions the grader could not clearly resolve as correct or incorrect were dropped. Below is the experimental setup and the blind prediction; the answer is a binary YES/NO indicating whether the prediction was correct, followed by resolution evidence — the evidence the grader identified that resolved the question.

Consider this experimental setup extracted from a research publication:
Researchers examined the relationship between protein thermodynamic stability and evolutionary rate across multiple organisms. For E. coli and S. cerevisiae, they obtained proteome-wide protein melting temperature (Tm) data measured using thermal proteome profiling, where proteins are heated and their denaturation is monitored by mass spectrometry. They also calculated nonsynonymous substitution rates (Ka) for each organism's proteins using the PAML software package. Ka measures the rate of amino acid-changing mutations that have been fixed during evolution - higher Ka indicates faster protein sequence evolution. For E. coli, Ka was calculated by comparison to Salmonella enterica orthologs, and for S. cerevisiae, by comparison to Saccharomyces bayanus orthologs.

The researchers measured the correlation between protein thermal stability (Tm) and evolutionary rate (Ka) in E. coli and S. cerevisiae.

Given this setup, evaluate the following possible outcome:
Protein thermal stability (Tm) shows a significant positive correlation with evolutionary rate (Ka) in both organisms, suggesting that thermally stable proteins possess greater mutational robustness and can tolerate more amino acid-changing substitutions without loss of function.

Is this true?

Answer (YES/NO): NO